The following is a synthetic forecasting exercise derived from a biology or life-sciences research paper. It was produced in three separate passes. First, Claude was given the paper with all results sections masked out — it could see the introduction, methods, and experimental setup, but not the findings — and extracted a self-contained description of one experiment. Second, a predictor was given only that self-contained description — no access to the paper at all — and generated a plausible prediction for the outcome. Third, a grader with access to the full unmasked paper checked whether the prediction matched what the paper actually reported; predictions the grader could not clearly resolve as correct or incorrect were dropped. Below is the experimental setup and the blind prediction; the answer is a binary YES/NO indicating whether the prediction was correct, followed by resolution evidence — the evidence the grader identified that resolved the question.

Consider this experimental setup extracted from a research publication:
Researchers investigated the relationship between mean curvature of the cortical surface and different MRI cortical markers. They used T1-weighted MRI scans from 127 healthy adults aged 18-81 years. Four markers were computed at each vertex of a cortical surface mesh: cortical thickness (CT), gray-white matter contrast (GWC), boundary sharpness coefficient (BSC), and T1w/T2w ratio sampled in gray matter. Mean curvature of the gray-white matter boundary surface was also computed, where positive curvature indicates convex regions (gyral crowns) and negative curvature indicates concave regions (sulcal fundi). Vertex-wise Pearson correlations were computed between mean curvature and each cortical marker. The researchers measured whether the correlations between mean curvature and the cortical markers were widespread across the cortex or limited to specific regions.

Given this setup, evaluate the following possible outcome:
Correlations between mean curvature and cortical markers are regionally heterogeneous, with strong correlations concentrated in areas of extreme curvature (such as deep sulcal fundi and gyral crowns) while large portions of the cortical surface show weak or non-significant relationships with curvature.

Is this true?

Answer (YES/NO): NO